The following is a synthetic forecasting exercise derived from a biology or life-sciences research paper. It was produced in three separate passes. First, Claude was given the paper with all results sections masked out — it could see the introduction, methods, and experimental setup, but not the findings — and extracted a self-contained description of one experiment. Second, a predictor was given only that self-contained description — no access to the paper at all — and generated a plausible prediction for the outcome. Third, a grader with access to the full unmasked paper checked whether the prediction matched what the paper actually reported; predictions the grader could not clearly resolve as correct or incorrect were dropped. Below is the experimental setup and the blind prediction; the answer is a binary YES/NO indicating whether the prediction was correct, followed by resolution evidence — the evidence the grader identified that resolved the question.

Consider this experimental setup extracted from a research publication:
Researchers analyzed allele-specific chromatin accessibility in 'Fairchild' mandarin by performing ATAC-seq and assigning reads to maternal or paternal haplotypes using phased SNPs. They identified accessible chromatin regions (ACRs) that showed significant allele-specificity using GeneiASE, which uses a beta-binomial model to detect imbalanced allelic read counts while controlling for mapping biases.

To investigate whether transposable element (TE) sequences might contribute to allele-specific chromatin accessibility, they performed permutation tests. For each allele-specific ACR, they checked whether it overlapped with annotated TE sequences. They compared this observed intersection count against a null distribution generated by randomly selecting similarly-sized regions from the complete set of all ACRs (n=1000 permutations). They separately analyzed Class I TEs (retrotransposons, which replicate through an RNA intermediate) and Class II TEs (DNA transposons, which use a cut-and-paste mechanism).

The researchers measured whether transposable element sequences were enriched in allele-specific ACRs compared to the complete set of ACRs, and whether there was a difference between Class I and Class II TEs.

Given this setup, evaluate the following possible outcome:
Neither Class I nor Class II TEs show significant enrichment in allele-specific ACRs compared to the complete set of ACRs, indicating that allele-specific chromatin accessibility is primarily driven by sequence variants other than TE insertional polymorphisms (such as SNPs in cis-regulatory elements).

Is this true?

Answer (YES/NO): NO